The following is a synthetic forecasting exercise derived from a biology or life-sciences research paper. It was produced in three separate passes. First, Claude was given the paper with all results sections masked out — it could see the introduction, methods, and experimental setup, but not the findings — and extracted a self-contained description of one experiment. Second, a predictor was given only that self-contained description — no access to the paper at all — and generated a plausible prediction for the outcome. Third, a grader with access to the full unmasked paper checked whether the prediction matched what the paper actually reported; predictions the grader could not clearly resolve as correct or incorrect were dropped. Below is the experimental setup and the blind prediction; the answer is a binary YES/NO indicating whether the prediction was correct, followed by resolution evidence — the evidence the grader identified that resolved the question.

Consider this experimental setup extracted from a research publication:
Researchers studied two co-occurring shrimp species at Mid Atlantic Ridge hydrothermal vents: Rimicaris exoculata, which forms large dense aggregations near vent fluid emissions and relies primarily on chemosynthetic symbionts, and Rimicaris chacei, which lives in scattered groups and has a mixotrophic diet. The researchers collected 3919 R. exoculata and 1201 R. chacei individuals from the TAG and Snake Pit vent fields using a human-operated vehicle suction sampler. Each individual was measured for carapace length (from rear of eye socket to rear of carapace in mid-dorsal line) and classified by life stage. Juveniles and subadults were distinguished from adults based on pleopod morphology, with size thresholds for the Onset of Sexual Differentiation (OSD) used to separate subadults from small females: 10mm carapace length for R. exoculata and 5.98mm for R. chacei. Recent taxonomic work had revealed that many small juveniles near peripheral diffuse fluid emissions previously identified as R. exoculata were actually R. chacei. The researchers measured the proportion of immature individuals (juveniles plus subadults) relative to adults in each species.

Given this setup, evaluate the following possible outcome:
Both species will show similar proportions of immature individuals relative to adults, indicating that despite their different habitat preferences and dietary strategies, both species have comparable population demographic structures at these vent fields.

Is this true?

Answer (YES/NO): NO